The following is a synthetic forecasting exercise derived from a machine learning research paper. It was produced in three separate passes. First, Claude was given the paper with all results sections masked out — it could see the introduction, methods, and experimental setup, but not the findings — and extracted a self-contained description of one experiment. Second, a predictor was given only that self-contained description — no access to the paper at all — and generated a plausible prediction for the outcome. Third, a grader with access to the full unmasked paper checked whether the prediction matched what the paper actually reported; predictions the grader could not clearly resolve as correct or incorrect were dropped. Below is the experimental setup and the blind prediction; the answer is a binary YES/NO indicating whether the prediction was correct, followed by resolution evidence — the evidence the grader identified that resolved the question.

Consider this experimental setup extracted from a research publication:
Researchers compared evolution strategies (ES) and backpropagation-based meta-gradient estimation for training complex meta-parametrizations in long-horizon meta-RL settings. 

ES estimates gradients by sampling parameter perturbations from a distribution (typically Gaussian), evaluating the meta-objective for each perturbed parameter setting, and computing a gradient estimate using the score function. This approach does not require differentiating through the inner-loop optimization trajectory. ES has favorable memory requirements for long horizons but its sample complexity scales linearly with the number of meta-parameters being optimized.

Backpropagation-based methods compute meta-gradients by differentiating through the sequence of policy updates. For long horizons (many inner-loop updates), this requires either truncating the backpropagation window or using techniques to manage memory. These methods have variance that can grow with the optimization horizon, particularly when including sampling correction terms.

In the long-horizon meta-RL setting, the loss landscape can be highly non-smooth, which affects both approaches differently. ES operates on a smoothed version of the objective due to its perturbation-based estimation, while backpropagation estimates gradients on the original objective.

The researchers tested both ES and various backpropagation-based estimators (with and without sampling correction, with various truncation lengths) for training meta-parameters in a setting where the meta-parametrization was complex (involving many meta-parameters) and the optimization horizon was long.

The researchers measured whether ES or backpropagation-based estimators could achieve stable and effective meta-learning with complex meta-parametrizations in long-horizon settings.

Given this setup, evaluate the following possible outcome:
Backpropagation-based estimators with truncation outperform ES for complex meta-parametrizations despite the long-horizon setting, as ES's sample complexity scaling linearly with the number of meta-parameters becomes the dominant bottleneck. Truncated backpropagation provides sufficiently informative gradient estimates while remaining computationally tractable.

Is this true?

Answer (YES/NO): NO